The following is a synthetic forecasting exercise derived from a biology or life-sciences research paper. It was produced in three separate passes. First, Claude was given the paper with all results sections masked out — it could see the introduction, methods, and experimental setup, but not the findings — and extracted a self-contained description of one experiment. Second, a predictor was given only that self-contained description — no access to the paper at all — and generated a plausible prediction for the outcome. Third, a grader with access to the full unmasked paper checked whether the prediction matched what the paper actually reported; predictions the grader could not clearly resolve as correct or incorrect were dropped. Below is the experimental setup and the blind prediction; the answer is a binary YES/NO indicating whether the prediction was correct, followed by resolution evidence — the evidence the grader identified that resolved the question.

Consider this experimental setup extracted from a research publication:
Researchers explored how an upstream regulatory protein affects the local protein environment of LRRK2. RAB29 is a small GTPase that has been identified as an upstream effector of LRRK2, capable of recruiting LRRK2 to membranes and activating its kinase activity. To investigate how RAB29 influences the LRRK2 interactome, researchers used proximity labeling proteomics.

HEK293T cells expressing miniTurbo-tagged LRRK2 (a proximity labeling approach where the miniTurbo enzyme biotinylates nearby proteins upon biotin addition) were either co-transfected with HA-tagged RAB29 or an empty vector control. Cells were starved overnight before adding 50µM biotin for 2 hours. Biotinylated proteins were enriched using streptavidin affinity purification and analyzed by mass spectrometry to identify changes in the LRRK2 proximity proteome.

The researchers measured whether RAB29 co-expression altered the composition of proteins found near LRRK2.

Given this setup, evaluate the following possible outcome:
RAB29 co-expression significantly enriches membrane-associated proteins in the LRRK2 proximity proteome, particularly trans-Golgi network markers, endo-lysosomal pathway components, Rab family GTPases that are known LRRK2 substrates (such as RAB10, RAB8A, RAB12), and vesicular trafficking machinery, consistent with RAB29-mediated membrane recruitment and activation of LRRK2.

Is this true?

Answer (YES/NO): NO